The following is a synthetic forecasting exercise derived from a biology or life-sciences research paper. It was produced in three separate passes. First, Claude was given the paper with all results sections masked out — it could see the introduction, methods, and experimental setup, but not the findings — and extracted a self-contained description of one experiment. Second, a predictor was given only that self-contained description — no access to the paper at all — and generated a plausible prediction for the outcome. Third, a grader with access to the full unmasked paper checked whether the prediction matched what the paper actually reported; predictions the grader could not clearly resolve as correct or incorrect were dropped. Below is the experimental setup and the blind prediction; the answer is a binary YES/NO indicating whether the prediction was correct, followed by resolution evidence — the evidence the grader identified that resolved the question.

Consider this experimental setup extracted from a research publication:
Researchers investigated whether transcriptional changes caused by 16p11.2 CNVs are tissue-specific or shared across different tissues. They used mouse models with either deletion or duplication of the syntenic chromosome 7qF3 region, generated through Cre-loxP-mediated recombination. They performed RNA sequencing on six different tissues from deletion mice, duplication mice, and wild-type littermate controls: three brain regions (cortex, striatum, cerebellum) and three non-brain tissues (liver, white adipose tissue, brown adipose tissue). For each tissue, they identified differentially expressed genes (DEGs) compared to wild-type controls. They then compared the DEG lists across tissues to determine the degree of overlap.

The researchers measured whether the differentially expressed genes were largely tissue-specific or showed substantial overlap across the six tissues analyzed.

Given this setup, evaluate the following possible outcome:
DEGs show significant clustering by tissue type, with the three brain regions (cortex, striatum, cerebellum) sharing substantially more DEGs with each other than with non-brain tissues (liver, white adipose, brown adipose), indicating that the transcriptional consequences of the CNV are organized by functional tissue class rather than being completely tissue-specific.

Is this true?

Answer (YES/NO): YES